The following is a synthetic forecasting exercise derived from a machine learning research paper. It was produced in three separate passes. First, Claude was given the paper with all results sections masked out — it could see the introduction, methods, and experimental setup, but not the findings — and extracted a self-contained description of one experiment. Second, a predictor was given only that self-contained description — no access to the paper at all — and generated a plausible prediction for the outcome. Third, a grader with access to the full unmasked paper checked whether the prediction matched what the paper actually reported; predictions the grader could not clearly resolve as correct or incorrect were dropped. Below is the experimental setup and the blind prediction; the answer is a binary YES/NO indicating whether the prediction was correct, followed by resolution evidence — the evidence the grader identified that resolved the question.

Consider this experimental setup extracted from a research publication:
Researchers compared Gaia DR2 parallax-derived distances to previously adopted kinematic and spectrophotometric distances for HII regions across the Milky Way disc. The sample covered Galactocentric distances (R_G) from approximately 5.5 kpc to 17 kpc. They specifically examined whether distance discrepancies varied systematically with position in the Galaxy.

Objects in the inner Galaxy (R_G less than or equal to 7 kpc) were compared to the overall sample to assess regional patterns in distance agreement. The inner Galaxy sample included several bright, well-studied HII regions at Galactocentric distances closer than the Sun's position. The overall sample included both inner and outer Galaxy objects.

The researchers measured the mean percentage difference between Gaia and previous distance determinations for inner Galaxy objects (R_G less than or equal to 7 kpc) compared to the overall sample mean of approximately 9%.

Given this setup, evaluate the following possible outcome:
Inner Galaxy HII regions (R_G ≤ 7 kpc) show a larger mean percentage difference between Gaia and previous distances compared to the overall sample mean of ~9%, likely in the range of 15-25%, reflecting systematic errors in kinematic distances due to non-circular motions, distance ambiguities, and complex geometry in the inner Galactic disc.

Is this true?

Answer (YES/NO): YES